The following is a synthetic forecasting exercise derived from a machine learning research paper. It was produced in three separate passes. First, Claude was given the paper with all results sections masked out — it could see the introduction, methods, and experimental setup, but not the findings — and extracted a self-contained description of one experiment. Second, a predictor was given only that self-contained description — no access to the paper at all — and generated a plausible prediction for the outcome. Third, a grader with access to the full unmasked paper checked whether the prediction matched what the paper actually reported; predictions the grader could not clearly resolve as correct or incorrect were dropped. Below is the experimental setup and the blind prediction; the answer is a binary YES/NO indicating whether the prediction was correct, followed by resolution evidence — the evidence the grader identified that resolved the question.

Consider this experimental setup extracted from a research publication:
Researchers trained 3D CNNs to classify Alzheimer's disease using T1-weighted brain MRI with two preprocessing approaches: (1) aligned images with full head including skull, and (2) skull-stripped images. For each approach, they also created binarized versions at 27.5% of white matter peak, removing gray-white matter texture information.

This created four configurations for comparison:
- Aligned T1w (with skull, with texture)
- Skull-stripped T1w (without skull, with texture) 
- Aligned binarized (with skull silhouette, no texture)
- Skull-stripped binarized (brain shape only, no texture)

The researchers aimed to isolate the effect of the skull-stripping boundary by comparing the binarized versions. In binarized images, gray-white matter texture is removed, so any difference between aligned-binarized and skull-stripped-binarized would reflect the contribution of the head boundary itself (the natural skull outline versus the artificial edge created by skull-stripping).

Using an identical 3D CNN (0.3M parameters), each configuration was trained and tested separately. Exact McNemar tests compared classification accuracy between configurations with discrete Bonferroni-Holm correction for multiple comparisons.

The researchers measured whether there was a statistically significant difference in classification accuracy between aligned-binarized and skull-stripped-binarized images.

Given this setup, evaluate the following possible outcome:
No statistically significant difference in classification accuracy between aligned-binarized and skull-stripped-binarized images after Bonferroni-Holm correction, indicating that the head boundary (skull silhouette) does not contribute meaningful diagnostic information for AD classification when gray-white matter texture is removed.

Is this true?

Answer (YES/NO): NO